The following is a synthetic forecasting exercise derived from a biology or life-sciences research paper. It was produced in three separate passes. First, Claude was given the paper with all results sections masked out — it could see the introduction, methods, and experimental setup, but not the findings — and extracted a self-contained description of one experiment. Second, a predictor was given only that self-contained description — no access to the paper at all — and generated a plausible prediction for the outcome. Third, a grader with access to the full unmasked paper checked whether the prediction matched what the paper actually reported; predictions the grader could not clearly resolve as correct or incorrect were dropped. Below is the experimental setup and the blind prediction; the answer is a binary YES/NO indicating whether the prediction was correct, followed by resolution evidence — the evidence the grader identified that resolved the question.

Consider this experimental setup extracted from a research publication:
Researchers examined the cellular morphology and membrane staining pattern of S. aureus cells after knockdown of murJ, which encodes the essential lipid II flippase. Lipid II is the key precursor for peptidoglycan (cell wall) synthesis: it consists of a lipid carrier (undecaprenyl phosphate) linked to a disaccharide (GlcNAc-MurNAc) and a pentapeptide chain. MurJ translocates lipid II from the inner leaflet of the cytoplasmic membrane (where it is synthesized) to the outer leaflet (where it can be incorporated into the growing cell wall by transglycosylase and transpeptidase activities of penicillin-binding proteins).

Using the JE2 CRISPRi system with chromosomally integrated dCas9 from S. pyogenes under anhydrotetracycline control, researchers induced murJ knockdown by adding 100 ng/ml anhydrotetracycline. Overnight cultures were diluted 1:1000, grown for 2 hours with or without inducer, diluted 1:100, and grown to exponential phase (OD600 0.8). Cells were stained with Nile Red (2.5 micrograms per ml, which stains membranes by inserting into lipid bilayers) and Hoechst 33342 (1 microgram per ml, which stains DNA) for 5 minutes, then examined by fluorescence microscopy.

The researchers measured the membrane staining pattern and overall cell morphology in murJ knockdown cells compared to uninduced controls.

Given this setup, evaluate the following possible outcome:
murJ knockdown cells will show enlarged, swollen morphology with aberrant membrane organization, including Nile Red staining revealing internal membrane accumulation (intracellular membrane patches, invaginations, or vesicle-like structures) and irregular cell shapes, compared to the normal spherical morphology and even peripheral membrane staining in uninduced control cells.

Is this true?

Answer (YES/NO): NO